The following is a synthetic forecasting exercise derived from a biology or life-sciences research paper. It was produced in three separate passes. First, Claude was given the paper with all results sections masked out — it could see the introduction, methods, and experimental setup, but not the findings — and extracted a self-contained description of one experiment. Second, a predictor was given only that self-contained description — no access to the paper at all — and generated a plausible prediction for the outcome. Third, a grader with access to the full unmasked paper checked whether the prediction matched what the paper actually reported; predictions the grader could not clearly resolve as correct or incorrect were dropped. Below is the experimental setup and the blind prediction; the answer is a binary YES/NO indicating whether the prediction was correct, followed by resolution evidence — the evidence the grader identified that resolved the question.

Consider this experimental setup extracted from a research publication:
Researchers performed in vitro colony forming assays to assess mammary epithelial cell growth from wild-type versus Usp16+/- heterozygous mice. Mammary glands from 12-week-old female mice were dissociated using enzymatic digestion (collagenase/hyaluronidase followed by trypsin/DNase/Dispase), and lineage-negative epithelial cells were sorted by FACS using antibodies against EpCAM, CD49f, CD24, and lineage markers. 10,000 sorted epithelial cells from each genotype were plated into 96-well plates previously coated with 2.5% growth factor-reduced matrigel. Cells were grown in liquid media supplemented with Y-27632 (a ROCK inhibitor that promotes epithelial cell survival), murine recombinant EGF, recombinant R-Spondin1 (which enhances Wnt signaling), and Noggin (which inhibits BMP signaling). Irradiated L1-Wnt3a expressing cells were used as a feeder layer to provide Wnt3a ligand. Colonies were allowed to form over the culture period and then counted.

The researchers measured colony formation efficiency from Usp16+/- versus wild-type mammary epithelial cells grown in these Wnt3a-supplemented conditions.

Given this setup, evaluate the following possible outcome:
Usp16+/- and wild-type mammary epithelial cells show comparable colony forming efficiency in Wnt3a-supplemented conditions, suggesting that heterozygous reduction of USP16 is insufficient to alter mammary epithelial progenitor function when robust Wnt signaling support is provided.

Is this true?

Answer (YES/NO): NO